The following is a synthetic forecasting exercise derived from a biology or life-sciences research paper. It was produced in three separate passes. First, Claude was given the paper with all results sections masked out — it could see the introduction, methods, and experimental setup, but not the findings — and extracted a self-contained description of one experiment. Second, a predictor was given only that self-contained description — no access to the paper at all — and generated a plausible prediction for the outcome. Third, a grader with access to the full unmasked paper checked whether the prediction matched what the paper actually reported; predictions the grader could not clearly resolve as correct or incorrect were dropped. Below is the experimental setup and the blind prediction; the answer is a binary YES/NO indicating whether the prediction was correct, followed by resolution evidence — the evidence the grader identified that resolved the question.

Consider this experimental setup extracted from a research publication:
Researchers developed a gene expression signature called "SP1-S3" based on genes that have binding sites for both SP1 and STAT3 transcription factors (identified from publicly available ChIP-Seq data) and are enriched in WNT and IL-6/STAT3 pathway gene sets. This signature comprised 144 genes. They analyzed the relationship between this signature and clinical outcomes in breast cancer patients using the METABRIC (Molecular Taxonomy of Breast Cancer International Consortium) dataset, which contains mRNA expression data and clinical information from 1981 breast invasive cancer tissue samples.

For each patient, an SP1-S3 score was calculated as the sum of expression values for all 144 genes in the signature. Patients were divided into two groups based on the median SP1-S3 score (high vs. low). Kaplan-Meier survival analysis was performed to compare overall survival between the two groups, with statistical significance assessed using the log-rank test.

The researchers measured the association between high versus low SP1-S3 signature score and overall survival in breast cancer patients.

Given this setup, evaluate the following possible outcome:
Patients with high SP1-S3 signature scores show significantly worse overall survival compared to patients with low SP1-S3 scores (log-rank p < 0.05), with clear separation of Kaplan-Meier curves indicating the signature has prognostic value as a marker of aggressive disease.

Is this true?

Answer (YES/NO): YES